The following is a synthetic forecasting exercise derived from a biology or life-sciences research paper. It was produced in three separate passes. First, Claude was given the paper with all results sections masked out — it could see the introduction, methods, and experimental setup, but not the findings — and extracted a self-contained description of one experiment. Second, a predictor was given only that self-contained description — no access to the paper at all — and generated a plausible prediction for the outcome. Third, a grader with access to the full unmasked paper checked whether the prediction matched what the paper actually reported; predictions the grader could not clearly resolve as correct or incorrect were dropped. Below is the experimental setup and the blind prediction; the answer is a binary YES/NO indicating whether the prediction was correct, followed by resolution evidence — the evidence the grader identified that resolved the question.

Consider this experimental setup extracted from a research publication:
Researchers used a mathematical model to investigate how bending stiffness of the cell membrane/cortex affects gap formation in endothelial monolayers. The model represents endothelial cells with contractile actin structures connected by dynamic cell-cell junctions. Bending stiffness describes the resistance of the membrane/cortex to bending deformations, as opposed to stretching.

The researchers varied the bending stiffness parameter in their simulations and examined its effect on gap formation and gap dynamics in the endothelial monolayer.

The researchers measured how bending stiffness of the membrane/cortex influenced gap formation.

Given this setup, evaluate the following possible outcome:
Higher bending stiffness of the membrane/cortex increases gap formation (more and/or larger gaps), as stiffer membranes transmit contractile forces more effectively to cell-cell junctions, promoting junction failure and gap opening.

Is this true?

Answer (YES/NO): NO